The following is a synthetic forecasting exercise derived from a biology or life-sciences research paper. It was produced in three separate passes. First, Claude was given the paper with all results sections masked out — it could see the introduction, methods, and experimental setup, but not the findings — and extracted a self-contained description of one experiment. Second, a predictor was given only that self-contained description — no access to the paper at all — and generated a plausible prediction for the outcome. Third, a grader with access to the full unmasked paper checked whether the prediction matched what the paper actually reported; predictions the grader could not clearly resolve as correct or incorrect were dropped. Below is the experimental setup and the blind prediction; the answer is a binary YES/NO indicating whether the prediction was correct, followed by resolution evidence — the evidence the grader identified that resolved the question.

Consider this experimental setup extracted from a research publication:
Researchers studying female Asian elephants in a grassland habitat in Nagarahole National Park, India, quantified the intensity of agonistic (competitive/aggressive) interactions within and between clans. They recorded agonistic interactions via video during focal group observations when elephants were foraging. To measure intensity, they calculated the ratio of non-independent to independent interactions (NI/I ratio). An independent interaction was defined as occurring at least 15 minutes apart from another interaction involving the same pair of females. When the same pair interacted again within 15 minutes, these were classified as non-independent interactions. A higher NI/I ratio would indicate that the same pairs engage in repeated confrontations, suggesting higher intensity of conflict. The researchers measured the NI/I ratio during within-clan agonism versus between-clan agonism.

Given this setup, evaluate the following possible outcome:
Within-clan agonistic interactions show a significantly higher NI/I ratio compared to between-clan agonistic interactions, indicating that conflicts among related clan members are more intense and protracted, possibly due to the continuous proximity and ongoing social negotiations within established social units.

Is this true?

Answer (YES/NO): NO